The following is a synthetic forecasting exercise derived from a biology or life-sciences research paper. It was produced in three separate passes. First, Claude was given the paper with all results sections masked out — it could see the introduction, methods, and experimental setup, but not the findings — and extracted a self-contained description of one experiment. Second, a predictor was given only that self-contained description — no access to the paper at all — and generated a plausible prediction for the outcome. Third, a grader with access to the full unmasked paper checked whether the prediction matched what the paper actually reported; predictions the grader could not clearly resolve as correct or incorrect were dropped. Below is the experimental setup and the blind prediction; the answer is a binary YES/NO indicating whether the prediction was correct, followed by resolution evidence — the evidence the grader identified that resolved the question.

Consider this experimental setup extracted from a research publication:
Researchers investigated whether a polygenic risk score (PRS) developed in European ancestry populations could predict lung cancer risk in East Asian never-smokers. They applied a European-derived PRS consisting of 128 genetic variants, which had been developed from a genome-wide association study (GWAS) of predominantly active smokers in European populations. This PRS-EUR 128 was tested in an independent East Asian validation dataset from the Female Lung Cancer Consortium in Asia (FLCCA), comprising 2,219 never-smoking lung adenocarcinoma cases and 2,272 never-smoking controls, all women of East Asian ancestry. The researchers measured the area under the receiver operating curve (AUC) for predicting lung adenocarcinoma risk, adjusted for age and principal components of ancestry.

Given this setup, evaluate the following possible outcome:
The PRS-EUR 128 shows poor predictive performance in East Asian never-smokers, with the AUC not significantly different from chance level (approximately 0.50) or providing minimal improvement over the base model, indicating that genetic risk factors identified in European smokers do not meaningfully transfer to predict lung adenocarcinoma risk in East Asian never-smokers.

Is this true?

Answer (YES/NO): YES